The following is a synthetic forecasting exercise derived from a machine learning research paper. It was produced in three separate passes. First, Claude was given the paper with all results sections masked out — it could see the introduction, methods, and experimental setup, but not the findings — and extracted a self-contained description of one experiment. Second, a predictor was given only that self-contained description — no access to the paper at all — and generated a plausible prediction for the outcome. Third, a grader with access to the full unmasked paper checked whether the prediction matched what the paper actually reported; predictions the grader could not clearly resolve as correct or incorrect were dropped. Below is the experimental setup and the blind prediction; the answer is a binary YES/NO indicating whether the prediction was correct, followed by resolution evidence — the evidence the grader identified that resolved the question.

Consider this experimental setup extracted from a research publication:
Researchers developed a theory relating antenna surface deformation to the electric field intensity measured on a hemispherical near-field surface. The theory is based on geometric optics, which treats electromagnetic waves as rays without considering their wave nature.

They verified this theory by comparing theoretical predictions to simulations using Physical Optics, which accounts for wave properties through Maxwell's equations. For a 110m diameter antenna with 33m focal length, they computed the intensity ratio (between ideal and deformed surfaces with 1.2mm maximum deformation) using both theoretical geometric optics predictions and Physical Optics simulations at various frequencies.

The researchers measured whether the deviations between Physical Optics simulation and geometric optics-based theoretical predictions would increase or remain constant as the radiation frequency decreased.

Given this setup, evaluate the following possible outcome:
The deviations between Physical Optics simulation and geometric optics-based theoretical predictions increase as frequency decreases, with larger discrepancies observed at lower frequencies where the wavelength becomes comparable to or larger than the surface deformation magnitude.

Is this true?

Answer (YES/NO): YES